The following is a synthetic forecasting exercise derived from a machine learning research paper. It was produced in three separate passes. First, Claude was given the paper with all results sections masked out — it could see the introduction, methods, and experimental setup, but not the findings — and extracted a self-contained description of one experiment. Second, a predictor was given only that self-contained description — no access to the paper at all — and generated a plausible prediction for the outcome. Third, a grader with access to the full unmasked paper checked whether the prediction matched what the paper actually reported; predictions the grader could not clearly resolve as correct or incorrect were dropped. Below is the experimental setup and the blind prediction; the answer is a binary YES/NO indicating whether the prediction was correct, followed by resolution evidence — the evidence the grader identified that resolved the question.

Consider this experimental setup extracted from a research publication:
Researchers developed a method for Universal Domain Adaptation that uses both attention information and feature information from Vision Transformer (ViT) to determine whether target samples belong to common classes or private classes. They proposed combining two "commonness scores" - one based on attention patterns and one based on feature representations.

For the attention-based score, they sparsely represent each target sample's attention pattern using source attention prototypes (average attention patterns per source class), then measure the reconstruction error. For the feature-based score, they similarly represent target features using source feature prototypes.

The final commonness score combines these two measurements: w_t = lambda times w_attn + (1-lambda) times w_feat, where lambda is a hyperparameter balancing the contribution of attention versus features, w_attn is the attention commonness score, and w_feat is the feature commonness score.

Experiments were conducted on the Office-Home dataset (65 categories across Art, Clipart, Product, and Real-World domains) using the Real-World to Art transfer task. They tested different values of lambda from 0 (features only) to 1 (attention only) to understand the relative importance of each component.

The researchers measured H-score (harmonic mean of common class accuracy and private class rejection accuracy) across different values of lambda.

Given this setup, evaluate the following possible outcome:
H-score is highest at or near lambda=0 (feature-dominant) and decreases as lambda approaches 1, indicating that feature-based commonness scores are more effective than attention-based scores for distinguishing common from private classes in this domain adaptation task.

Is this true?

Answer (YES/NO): NO